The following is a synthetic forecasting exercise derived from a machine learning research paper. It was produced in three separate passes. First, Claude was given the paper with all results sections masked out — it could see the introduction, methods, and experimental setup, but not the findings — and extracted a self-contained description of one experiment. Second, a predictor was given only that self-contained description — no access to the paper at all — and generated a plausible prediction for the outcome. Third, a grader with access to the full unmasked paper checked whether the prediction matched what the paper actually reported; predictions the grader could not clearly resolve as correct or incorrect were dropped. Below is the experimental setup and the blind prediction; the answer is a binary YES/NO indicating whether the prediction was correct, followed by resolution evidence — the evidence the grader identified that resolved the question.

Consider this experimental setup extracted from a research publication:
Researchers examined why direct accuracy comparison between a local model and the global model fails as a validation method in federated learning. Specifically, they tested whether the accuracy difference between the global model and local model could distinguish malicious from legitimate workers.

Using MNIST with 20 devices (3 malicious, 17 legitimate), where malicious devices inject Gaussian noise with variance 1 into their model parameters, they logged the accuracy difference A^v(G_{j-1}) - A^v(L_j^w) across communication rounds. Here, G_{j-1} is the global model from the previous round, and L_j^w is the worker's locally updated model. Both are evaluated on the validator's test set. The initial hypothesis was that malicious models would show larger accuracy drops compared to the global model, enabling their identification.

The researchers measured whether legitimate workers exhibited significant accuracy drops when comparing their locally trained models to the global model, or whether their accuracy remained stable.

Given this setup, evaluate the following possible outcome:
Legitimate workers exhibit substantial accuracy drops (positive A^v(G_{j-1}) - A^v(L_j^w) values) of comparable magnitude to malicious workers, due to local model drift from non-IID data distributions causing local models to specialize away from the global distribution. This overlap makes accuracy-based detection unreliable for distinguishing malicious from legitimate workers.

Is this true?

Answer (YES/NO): NO